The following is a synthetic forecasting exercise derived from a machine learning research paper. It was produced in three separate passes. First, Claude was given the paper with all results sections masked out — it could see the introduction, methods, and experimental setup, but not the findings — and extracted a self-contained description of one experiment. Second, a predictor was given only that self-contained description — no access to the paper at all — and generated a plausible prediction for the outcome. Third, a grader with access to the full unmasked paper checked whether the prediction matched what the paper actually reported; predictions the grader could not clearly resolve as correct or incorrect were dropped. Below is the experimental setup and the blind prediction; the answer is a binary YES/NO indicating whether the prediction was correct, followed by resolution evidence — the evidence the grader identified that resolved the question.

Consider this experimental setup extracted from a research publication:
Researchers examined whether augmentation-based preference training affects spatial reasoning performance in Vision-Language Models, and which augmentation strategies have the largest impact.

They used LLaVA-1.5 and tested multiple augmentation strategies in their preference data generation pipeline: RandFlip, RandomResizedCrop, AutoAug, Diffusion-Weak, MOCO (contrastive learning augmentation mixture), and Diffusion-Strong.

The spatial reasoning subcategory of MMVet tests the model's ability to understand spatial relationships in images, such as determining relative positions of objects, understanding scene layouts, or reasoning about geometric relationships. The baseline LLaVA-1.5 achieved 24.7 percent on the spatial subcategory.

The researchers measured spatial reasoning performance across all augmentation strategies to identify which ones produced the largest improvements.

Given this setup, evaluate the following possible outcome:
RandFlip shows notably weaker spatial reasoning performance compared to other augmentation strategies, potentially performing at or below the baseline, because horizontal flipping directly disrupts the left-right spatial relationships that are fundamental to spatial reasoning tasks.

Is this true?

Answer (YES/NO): NO